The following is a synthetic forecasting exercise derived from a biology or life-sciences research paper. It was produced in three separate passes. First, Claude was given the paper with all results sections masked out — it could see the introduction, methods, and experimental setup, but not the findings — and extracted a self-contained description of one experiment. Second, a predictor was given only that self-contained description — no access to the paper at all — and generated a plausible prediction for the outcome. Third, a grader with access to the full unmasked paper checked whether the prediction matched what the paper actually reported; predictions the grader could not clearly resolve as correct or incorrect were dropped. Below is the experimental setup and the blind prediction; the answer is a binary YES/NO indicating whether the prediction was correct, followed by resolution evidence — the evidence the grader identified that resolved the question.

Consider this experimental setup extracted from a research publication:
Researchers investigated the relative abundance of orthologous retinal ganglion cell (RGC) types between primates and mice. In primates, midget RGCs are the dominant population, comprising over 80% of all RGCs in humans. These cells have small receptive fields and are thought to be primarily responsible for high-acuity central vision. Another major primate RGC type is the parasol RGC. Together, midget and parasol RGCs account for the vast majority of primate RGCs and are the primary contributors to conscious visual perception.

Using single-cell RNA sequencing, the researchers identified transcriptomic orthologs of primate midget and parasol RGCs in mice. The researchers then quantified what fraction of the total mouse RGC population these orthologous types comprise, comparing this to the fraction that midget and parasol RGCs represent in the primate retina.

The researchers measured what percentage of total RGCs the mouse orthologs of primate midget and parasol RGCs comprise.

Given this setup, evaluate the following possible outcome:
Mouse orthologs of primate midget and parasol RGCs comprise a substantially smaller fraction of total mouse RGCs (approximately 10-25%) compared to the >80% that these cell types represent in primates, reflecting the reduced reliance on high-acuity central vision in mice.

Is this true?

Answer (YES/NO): NO